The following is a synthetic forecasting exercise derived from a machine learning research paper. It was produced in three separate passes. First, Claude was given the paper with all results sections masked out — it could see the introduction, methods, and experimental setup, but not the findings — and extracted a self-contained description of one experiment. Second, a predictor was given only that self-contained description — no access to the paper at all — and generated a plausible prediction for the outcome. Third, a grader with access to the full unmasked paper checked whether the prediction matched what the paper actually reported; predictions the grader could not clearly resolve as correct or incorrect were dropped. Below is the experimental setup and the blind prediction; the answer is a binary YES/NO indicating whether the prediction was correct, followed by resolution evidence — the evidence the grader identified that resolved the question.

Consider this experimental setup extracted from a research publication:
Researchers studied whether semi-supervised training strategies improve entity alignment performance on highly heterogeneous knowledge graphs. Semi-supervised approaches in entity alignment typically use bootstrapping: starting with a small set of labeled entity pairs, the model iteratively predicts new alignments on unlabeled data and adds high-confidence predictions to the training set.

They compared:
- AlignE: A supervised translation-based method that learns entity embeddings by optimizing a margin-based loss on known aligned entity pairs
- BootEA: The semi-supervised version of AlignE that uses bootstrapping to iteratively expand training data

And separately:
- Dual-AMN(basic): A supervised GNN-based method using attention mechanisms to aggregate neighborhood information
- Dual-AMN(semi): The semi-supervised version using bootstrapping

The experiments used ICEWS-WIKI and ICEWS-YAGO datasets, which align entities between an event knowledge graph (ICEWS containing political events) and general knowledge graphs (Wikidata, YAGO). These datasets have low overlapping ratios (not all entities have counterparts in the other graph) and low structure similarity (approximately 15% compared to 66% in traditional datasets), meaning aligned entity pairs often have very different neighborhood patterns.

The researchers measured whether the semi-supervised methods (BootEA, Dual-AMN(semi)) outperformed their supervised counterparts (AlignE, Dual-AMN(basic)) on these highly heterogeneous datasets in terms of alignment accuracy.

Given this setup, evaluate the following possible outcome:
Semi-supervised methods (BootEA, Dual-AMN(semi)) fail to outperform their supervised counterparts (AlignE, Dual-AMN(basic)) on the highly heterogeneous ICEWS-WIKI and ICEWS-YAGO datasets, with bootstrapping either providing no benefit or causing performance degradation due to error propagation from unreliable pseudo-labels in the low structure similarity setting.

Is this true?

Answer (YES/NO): YES